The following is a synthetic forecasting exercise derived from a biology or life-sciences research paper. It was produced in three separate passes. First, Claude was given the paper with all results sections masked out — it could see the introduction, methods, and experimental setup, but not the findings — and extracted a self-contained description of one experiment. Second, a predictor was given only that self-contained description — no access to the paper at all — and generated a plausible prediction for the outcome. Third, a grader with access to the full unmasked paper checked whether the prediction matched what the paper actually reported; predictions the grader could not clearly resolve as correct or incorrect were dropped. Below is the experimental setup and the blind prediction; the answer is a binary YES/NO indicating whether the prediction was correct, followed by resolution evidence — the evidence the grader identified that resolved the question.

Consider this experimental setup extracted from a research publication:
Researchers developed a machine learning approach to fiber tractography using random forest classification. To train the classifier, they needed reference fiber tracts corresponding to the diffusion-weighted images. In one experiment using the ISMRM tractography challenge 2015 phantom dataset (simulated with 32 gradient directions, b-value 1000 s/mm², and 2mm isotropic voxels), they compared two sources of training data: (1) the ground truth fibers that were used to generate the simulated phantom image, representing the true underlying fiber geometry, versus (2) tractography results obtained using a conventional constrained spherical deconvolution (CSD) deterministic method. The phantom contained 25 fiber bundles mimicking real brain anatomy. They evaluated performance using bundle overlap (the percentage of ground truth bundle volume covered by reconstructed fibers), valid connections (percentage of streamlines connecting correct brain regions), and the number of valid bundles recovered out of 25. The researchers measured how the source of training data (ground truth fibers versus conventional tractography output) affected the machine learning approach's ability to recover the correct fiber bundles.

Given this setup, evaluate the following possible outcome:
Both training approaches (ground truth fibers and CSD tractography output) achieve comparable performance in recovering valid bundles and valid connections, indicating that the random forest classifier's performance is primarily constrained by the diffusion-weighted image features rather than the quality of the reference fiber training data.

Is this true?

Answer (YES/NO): NO